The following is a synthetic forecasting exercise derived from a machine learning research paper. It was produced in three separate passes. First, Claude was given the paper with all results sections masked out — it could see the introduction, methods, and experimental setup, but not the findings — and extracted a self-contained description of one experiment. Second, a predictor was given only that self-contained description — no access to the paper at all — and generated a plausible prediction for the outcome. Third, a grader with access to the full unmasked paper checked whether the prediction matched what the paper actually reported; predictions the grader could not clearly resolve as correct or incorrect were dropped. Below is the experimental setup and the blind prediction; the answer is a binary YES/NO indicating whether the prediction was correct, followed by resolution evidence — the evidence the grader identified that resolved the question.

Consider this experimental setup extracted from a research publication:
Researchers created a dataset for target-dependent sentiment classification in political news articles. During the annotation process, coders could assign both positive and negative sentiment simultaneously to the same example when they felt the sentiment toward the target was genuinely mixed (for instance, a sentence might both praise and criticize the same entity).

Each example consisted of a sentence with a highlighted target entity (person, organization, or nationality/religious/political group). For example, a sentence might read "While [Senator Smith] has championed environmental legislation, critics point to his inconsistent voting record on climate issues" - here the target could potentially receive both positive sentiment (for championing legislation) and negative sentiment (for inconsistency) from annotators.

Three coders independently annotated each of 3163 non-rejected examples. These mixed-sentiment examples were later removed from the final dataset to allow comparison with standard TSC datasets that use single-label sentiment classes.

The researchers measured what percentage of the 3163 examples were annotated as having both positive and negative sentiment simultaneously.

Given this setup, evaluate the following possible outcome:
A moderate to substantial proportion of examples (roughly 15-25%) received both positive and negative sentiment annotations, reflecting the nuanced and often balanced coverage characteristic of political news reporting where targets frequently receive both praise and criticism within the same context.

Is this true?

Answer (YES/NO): NO